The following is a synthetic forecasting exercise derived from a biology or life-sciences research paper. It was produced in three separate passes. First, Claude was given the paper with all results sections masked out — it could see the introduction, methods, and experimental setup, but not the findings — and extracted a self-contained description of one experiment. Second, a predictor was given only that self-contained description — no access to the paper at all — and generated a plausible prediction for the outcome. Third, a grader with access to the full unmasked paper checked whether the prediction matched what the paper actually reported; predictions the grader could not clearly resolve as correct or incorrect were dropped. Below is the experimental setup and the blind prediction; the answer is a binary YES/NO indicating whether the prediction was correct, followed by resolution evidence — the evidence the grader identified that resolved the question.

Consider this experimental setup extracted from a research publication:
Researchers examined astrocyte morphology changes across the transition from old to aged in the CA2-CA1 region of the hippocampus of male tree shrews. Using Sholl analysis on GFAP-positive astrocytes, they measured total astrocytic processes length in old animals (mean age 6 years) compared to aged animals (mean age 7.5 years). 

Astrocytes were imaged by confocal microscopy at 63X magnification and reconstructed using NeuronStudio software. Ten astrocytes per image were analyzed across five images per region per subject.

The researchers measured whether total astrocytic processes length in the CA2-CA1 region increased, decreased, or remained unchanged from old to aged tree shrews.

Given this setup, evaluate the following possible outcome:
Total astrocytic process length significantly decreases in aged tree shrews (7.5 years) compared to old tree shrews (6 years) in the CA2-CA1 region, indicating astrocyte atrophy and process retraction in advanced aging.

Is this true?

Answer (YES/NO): YES